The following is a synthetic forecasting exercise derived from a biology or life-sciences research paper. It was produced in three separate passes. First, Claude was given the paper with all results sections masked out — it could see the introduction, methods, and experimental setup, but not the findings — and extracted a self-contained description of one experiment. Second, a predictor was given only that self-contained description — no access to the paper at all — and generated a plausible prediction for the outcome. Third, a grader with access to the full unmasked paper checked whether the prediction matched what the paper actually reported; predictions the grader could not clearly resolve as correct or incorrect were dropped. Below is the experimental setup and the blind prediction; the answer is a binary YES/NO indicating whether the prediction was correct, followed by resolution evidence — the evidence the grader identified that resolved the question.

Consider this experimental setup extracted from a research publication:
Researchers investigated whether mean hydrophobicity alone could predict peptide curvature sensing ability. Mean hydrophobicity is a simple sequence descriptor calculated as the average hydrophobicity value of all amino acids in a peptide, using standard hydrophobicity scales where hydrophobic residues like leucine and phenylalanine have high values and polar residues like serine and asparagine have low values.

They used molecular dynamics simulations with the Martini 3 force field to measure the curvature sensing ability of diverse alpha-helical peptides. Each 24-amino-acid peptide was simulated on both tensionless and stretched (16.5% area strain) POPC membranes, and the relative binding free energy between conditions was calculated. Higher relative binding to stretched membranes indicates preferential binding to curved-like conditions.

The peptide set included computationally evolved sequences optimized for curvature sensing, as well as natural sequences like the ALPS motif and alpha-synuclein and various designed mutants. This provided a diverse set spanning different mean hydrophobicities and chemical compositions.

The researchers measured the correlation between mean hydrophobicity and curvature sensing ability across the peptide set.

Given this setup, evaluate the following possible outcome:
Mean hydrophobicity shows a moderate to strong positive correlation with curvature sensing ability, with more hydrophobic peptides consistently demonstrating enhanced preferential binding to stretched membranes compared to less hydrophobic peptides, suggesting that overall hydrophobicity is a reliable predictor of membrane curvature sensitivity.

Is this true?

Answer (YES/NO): NO